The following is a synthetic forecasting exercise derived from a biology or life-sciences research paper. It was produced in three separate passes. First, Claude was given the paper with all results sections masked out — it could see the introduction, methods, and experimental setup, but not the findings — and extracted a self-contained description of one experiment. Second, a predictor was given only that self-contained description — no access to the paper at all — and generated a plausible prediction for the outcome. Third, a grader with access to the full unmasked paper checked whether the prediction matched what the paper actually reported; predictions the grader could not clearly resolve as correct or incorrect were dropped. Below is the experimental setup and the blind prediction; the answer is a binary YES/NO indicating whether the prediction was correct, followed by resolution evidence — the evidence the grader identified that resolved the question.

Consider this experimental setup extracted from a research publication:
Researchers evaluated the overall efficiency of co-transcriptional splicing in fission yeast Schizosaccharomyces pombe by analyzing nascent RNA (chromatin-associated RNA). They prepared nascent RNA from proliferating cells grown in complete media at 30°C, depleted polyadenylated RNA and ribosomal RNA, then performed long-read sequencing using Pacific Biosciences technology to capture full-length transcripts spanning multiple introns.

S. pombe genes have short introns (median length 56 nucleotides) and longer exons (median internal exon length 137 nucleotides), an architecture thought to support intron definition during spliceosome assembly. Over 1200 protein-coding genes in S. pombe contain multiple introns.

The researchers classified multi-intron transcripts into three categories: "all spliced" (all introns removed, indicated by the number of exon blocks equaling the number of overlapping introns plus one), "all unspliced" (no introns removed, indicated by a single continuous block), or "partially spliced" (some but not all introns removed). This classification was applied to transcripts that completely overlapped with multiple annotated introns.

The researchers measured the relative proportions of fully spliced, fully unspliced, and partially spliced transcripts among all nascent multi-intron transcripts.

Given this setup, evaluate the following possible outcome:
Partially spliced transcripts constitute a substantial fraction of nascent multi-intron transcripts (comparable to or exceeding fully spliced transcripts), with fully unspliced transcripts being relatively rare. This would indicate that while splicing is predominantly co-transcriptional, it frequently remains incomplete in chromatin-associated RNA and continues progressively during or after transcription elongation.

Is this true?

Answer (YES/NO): NO